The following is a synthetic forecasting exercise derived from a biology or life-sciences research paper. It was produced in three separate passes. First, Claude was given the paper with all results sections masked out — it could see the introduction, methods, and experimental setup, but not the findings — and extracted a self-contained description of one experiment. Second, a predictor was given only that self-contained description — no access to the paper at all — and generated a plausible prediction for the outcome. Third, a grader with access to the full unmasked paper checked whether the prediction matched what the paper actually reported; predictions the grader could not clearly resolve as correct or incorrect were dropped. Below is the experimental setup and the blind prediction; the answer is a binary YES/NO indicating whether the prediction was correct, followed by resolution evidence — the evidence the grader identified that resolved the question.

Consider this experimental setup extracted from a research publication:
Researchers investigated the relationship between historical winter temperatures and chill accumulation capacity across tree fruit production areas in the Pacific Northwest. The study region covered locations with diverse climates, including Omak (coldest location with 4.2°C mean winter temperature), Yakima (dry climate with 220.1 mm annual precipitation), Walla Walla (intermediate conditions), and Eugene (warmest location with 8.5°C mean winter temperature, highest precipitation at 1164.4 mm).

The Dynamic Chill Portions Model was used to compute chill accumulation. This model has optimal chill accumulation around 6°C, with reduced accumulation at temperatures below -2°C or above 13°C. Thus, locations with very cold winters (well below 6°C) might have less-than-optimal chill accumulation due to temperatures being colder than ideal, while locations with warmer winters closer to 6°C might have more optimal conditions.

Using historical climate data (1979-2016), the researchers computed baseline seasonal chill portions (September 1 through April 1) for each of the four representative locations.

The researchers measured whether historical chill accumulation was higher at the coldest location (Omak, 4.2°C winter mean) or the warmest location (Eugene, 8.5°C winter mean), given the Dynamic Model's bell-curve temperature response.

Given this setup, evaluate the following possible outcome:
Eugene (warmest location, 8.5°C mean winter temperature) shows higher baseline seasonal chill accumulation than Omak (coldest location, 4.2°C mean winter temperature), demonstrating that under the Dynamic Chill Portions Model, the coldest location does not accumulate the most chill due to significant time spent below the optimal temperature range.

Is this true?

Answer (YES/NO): YES